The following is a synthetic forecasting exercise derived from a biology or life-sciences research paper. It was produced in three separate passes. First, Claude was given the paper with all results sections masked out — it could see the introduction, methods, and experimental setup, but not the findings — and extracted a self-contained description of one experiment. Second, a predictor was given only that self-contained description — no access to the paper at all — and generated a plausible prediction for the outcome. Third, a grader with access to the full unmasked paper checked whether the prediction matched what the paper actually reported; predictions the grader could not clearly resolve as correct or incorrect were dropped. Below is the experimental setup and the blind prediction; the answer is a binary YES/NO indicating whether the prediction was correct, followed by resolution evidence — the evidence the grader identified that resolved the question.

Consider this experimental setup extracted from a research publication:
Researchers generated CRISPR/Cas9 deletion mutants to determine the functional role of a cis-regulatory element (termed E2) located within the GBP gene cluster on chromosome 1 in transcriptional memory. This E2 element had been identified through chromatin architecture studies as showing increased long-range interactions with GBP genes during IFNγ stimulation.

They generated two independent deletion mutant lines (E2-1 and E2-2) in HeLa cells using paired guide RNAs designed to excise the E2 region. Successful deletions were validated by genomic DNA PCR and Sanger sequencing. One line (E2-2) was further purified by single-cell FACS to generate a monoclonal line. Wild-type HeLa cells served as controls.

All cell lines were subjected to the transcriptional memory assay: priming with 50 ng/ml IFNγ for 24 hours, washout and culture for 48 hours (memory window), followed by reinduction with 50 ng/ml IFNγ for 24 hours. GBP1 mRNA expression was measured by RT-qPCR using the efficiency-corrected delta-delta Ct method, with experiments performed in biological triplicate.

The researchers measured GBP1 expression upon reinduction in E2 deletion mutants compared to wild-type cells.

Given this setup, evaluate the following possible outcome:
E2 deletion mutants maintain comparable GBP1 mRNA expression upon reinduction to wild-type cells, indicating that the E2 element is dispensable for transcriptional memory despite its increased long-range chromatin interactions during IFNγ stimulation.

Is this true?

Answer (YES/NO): NO